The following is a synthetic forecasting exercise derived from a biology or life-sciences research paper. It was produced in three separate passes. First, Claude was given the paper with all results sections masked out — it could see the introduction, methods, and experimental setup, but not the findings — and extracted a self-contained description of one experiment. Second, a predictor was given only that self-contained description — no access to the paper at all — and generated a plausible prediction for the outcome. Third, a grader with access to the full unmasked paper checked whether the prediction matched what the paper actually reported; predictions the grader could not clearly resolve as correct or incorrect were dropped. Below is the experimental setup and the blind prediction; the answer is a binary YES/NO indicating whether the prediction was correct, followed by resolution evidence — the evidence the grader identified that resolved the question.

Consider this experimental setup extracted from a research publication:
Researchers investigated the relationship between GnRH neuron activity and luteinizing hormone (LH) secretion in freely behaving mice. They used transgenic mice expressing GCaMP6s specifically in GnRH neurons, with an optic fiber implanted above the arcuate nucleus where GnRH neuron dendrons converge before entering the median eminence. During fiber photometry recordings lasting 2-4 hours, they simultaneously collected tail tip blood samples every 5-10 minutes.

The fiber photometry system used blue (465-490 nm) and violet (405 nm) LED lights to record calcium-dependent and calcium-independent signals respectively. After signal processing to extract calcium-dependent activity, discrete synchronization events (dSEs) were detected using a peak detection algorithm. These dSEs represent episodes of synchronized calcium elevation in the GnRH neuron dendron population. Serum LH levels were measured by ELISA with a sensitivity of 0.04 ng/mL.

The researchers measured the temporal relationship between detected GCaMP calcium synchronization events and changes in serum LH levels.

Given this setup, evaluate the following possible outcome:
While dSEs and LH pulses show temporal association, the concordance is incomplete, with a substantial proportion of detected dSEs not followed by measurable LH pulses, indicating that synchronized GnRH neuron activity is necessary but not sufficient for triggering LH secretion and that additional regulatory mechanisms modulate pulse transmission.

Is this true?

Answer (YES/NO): NO